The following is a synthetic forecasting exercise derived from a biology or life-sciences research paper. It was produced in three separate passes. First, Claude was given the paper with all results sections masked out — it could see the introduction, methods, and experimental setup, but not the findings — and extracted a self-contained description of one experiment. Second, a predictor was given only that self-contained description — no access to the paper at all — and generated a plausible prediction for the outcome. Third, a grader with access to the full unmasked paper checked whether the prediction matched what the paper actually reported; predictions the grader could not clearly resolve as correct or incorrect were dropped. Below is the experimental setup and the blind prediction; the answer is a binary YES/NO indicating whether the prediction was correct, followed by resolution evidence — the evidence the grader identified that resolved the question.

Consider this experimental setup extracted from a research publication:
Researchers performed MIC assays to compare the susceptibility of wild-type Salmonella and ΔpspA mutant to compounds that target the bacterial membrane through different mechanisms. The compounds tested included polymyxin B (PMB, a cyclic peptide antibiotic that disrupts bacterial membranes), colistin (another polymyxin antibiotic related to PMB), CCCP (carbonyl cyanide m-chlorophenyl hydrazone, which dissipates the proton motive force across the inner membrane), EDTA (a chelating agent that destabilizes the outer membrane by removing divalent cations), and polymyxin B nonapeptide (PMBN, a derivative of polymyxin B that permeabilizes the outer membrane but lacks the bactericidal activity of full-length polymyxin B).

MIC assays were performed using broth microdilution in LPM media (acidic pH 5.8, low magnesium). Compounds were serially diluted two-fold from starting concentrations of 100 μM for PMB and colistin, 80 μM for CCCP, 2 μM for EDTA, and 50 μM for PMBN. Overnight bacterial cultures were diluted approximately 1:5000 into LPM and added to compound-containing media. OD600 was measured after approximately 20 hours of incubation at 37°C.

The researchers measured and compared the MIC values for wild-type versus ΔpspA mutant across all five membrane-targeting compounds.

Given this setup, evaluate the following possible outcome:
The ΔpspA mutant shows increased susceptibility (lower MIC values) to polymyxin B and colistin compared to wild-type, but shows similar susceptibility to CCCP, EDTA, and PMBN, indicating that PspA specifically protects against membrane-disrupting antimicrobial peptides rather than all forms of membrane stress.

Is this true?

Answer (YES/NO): NO